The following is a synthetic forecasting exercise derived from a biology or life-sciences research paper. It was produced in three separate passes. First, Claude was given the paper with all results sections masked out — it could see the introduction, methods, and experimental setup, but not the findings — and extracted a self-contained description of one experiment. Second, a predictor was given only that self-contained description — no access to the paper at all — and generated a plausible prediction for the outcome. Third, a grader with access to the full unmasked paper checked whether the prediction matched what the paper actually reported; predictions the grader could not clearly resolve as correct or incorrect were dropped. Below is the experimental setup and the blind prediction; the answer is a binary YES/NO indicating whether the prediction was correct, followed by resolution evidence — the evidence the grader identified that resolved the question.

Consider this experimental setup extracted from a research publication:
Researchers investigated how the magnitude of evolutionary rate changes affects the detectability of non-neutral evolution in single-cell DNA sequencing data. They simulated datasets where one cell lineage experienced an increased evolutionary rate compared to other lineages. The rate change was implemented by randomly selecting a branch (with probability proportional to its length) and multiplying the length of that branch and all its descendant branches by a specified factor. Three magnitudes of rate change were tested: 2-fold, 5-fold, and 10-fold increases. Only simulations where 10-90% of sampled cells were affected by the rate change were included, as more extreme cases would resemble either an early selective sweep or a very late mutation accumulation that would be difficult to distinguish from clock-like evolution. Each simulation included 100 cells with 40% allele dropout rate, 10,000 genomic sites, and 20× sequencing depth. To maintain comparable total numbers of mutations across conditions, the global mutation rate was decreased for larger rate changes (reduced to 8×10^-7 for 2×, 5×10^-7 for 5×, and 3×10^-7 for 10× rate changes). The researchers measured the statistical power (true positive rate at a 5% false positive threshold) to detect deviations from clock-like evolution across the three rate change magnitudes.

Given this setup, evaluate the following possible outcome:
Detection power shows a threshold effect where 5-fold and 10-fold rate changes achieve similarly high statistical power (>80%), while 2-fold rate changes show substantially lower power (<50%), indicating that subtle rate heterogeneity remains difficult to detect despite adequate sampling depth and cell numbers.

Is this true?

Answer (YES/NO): YES